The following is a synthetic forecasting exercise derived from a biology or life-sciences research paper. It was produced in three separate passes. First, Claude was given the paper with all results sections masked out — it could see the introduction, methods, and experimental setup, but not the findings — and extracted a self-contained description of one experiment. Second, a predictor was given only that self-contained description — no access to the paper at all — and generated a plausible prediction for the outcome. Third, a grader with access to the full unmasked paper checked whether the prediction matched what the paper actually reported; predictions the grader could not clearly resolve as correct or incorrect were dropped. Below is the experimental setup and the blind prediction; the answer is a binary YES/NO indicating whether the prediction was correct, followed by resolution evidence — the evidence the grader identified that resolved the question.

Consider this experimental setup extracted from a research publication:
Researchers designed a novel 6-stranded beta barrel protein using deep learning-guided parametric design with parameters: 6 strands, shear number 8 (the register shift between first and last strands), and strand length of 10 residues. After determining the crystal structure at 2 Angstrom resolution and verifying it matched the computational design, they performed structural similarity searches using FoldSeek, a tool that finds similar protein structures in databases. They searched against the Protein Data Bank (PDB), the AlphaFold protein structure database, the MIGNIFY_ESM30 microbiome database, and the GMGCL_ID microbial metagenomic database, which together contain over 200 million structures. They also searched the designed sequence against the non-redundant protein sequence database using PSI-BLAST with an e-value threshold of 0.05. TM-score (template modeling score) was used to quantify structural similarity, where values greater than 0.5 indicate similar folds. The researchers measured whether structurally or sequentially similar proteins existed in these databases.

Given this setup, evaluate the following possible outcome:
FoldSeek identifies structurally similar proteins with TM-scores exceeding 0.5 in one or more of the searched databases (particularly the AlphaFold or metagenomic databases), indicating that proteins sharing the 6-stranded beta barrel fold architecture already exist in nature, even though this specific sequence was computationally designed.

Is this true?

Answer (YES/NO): YES